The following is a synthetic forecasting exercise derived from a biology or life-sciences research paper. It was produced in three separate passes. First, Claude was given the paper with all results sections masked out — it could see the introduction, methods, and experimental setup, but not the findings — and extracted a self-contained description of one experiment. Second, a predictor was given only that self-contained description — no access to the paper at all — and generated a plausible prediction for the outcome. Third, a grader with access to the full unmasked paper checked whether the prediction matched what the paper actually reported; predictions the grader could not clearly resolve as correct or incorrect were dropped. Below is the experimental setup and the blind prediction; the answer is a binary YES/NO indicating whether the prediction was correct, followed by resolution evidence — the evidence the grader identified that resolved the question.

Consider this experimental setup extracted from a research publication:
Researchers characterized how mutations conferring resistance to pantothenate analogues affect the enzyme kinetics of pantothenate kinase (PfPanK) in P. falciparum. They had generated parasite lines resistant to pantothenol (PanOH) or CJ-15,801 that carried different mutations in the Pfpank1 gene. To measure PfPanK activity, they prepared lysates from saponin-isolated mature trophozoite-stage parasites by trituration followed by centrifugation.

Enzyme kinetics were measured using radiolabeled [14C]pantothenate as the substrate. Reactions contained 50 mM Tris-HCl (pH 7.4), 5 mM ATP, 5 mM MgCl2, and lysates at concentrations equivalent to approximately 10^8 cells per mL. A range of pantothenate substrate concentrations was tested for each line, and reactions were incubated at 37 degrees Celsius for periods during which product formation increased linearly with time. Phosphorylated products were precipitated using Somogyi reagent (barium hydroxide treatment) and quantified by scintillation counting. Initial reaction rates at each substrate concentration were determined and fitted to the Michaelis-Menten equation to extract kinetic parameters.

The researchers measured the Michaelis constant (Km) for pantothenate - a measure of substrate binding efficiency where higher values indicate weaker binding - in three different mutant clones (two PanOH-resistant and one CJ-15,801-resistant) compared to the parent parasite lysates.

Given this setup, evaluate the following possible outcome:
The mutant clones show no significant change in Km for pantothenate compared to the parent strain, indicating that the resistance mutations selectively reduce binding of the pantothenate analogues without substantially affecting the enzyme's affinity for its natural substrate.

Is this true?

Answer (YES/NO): NO